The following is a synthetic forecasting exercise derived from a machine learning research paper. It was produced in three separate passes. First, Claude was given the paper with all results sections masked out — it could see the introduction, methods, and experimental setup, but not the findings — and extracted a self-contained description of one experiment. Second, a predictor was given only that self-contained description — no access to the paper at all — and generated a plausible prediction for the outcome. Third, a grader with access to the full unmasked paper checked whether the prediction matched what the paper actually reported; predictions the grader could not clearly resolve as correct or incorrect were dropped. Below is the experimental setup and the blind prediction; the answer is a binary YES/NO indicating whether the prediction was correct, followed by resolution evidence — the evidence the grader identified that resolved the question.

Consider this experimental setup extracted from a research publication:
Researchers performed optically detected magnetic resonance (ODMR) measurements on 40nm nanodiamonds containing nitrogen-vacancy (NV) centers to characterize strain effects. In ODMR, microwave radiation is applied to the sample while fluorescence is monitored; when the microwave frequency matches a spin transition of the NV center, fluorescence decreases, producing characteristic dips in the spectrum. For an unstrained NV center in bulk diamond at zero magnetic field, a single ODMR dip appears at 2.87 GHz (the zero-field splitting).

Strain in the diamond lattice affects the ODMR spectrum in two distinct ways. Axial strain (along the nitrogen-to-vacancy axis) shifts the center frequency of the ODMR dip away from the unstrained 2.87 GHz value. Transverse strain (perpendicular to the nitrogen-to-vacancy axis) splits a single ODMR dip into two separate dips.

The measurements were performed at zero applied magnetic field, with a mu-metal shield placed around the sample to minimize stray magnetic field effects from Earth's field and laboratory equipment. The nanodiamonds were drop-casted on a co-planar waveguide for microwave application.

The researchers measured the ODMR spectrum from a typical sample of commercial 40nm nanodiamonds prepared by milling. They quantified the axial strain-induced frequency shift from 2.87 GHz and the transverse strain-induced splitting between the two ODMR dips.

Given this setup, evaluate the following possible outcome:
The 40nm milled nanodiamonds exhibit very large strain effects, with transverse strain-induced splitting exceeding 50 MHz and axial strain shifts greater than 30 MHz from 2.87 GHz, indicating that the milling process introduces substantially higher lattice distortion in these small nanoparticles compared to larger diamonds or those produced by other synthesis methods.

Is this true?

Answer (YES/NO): NO